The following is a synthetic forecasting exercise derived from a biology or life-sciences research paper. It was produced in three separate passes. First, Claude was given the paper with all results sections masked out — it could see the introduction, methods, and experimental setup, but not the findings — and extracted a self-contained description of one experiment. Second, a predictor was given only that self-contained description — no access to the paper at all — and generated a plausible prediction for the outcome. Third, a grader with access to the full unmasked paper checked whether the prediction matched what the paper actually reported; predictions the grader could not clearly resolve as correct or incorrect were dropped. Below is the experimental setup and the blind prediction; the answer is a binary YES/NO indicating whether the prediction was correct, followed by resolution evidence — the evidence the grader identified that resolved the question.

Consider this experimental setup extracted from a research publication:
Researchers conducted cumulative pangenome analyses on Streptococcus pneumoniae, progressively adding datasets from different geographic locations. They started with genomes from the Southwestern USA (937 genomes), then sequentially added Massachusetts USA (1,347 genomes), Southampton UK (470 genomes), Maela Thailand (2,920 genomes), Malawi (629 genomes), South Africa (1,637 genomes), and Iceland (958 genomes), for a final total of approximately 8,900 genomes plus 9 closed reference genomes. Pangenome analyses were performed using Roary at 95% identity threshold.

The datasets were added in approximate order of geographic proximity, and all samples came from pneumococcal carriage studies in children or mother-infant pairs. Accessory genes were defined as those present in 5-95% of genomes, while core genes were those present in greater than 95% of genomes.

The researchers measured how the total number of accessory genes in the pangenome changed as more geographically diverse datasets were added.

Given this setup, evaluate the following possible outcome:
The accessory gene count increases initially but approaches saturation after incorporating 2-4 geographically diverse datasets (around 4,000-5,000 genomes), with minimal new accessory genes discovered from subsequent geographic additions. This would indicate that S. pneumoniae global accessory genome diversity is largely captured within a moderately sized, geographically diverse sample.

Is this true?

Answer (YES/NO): NO